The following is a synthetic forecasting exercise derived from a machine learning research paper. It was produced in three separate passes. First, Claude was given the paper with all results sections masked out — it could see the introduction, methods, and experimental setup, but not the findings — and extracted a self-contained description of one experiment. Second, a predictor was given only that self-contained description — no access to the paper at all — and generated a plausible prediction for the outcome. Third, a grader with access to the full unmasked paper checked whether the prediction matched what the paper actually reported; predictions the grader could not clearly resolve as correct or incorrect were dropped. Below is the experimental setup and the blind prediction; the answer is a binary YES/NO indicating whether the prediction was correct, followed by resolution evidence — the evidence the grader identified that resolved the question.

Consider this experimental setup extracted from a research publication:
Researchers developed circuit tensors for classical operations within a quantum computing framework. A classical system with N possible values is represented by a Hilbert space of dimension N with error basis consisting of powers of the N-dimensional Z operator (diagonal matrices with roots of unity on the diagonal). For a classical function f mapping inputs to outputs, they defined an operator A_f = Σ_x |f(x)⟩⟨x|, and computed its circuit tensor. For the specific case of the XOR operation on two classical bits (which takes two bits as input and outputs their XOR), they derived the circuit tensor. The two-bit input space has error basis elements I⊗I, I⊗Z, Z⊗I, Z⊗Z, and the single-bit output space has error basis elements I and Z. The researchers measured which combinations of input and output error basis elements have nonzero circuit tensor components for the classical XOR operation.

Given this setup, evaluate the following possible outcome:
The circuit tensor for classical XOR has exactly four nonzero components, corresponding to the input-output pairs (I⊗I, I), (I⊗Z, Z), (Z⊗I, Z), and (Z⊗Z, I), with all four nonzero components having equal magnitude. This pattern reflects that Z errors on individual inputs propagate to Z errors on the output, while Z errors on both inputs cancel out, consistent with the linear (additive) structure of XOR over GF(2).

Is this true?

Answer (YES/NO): NO